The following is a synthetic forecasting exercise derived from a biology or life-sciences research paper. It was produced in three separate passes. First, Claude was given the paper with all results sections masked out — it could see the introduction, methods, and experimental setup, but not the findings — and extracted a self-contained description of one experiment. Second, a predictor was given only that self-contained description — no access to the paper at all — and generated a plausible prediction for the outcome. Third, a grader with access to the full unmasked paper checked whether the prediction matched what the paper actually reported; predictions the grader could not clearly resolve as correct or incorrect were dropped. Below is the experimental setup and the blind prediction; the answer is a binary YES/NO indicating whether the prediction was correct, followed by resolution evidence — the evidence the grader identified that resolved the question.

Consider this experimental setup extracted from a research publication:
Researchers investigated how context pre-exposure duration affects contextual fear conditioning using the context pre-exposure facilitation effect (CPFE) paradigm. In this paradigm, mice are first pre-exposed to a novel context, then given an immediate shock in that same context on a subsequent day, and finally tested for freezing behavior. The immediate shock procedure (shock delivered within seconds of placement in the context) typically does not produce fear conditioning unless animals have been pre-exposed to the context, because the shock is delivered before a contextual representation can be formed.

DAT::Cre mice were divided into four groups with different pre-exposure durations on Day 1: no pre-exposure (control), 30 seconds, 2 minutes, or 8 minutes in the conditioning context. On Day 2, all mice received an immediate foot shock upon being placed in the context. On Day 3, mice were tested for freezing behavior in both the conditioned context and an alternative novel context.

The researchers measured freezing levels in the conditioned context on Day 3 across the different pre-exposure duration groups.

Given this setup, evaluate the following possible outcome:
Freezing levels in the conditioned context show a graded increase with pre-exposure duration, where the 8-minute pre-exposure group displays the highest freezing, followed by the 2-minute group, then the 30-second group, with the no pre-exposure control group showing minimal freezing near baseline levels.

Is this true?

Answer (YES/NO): NO